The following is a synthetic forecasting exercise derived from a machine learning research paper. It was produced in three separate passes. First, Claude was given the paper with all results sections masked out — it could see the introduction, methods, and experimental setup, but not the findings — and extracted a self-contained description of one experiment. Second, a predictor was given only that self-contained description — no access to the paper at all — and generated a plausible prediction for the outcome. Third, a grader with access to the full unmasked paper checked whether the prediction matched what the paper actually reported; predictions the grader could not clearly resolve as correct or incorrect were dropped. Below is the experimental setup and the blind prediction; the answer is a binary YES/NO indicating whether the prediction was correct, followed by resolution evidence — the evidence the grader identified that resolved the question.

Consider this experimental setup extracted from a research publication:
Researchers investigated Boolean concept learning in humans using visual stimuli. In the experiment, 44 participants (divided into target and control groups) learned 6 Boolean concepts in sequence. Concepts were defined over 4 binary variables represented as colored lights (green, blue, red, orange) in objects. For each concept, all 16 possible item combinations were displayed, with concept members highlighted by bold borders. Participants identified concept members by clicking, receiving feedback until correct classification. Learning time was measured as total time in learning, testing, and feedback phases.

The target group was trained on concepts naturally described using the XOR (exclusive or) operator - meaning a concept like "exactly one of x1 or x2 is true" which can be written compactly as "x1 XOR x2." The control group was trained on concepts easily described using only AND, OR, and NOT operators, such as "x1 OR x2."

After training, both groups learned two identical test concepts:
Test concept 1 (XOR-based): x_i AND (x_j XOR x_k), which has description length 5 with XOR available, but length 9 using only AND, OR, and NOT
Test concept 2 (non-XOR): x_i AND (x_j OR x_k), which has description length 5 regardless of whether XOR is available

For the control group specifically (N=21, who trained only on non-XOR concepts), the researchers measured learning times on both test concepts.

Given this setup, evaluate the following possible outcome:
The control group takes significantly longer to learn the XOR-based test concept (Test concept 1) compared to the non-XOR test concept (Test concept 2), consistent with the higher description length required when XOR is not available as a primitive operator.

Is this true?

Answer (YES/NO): YES